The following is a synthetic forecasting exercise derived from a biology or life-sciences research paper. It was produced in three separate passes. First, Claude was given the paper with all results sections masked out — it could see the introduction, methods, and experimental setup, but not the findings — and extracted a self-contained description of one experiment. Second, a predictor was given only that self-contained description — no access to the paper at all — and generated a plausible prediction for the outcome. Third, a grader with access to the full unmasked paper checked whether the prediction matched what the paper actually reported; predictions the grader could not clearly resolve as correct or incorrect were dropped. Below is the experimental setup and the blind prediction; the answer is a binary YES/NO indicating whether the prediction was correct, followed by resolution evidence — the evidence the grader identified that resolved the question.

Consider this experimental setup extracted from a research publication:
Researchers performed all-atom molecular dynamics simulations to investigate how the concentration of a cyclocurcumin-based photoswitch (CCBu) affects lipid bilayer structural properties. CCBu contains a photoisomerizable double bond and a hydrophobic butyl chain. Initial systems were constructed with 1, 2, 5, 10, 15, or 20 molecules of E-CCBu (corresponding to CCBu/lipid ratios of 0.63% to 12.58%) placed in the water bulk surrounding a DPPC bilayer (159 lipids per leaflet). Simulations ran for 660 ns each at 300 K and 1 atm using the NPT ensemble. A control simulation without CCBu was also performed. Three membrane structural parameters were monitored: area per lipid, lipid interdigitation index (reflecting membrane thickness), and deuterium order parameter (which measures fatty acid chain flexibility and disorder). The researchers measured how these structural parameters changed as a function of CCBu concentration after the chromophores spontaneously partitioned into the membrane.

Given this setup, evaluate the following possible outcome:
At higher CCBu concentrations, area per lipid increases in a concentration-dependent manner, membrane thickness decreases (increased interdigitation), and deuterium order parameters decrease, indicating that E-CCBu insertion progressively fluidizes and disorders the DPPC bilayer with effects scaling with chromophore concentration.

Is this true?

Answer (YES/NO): NO